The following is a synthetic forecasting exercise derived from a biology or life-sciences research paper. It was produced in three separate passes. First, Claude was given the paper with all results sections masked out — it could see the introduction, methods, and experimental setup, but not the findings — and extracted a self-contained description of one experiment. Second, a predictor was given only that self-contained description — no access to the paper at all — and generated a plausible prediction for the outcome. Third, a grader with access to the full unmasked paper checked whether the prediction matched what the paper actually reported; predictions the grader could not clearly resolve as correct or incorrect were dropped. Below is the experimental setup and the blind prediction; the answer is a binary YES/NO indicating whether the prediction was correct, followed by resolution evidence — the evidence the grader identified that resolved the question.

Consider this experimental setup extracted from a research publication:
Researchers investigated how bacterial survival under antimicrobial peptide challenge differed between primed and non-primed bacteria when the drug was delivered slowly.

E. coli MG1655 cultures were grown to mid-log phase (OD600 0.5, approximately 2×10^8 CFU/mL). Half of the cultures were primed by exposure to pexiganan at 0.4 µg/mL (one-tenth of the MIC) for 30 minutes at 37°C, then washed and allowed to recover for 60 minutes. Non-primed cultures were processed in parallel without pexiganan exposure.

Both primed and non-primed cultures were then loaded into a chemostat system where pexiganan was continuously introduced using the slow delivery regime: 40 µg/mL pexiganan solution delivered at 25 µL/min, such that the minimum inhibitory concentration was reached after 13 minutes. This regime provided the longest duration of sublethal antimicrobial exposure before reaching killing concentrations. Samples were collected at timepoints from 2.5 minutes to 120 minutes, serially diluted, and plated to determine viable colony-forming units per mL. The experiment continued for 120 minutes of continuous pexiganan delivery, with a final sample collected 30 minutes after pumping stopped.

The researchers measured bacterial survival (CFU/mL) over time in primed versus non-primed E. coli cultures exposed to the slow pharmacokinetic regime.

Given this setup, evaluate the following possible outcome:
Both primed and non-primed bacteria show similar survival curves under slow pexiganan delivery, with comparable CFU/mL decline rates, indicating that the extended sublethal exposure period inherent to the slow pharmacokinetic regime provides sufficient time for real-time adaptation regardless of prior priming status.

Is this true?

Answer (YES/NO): YES